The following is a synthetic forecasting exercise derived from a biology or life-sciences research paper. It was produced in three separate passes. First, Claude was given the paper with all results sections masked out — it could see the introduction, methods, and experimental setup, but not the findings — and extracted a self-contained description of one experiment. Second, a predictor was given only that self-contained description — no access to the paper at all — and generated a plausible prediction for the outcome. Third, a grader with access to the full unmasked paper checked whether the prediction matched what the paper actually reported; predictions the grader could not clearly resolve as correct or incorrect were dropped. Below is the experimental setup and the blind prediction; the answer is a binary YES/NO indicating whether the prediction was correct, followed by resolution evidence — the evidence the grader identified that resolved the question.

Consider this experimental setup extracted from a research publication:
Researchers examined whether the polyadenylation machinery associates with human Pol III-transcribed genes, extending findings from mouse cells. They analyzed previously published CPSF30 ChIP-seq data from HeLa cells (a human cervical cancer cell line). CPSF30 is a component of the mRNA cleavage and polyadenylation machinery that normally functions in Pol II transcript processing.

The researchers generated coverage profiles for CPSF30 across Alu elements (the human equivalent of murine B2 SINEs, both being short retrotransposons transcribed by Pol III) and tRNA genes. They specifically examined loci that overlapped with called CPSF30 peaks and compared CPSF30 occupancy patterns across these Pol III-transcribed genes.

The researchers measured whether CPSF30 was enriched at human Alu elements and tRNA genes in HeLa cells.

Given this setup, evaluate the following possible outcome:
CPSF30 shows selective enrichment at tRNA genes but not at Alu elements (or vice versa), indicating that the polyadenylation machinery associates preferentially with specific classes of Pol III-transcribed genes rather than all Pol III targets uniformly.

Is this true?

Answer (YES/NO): NO